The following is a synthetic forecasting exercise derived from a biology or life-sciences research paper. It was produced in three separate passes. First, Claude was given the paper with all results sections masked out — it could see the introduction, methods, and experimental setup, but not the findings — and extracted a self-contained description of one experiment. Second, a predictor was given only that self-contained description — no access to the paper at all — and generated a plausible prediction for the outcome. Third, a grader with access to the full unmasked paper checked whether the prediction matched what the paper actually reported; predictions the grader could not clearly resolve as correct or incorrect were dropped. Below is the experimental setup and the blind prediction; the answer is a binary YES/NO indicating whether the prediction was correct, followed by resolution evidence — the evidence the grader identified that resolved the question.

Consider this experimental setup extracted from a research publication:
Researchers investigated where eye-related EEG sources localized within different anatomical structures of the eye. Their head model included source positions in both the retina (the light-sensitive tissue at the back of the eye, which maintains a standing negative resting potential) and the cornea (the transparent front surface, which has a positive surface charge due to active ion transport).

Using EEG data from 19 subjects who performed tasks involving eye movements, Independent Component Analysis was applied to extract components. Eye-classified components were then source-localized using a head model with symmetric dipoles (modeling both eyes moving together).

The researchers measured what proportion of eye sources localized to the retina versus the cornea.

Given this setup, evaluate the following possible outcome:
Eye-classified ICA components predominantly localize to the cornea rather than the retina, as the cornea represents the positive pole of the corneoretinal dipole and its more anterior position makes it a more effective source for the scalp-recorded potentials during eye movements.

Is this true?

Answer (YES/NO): NO